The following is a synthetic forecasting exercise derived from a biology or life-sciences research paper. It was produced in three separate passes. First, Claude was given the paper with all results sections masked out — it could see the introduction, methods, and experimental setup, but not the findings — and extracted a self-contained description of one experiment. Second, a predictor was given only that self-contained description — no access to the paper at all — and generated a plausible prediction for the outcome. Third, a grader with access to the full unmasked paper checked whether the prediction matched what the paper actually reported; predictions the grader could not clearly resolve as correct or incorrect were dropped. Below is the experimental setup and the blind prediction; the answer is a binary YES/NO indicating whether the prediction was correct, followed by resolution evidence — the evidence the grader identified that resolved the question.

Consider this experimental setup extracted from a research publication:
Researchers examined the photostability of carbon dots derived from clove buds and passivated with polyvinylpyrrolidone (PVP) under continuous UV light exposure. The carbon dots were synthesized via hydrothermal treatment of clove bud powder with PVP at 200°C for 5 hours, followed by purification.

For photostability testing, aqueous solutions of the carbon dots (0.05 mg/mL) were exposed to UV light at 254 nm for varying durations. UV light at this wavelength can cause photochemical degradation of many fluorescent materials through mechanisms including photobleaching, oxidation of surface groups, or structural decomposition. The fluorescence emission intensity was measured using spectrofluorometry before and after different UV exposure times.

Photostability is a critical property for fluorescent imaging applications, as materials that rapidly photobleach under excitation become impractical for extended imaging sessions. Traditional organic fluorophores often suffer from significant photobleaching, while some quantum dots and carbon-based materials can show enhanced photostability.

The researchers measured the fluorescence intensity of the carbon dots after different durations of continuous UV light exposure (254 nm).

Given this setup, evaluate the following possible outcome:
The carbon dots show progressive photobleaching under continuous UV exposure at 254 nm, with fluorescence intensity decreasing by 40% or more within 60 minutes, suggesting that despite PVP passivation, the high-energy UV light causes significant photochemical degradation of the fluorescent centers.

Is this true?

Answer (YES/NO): NO